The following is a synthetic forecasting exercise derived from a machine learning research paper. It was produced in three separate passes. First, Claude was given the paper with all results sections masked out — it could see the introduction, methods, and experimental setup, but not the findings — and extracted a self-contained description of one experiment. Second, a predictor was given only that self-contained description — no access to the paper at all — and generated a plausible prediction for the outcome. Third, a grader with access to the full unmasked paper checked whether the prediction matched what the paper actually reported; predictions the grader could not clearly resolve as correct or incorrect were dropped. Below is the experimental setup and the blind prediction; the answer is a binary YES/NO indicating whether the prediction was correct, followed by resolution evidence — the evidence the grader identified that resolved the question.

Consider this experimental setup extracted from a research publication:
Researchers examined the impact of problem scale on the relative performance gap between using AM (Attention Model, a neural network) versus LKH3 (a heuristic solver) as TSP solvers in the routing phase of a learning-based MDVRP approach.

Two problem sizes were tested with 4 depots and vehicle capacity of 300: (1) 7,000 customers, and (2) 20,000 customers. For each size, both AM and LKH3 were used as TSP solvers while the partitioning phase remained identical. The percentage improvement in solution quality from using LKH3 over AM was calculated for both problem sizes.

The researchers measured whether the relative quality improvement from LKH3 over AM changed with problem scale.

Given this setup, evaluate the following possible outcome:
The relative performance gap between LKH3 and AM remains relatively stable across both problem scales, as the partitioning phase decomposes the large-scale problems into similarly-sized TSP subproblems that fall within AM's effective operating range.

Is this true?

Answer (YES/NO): YES